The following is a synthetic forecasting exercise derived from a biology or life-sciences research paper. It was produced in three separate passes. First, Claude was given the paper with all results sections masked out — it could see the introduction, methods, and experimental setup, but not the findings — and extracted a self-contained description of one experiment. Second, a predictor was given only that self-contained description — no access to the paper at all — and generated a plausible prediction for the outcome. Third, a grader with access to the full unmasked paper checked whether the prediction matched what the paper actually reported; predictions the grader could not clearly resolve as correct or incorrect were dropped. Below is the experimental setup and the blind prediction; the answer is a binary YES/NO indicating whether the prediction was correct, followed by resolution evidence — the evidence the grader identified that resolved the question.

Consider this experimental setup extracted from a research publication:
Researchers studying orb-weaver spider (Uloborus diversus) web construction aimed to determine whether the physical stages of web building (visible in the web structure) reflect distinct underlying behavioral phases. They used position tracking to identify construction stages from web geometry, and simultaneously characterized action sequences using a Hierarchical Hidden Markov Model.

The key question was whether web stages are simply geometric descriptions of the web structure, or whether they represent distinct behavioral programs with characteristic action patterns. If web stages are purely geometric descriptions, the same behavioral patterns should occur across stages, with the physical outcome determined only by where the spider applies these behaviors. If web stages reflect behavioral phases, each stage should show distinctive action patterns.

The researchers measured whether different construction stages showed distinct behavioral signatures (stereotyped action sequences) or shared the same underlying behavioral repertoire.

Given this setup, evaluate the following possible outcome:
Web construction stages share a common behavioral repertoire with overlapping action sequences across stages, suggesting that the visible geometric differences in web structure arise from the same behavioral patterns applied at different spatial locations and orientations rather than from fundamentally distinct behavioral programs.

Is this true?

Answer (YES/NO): NO